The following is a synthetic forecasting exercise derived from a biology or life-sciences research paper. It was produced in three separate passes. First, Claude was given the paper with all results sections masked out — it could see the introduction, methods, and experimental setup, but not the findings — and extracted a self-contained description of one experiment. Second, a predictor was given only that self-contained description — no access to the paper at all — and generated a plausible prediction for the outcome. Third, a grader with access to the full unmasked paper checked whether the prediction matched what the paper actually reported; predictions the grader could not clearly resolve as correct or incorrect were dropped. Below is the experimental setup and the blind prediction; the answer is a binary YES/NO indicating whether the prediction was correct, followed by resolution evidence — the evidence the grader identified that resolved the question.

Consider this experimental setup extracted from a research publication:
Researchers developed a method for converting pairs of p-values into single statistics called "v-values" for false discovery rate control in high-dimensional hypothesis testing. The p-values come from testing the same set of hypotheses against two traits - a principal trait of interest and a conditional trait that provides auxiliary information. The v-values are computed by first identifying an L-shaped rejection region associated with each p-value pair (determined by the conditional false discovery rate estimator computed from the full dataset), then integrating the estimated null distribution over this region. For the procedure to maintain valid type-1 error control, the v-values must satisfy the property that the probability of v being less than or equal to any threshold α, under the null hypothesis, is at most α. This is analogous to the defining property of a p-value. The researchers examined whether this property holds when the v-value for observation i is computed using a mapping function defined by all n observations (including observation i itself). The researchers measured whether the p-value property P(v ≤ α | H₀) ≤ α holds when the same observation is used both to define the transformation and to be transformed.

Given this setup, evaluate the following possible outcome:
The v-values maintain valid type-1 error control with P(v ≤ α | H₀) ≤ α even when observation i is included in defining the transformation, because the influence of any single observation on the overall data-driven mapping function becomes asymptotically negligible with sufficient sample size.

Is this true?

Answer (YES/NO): NO